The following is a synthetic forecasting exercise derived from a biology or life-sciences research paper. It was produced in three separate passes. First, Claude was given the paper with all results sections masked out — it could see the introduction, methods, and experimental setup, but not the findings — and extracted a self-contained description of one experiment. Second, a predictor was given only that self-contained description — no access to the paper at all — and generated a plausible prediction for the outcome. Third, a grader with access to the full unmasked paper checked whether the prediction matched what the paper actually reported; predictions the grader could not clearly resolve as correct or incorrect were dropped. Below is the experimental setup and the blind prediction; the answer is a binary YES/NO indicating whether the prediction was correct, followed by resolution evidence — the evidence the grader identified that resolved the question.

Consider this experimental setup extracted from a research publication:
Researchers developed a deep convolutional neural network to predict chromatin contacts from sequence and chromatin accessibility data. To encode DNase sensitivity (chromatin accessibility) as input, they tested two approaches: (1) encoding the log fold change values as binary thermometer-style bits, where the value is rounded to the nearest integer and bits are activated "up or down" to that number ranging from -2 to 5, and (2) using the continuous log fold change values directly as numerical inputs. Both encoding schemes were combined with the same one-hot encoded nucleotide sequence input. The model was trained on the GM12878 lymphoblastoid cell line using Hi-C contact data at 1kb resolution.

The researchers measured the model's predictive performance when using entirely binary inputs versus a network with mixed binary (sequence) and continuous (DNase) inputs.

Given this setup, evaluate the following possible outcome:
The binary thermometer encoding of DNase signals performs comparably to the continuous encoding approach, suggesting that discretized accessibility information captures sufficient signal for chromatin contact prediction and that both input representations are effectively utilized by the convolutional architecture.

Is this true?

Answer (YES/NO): NO